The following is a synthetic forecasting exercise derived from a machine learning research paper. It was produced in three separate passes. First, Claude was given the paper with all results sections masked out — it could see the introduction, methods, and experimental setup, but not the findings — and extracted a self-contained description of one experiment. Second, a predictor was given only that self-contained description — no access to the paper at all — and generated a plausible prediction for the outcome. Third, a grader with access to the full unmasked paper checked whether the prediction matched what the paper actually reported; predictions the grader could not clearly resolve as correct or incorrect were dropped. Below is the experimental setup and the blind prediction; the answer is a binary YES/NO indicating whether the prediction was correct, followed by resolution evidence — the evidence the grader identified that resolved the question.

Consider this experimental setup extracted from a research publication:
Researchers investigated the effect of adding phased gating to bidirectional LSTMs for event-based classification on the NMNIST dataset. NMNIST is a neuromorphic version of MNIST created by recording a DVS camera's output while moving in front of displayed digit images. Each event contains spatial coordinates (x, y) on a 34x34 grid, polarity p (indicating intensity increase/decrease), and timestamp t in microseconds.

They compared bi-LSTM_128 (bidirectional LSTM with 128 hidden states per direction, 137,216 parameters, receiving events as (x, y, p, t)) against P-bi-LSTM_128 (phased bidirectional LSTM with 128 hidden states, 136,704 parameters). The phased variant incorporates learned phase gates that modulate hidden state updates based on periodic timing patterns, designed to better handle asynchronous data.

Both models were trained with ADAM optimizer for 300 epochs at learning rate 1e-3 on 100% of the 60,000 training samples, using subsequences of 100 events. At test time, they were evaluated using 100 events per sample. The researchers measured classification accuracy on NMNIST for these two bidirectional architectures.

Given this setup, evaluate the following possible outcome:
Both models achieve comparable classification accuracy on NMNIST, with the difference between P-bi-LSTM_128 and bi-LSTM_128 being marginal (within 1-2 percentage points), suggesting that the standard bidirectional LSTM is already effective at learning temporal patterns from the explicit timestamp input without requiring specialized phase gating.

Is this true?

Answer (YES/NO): NO